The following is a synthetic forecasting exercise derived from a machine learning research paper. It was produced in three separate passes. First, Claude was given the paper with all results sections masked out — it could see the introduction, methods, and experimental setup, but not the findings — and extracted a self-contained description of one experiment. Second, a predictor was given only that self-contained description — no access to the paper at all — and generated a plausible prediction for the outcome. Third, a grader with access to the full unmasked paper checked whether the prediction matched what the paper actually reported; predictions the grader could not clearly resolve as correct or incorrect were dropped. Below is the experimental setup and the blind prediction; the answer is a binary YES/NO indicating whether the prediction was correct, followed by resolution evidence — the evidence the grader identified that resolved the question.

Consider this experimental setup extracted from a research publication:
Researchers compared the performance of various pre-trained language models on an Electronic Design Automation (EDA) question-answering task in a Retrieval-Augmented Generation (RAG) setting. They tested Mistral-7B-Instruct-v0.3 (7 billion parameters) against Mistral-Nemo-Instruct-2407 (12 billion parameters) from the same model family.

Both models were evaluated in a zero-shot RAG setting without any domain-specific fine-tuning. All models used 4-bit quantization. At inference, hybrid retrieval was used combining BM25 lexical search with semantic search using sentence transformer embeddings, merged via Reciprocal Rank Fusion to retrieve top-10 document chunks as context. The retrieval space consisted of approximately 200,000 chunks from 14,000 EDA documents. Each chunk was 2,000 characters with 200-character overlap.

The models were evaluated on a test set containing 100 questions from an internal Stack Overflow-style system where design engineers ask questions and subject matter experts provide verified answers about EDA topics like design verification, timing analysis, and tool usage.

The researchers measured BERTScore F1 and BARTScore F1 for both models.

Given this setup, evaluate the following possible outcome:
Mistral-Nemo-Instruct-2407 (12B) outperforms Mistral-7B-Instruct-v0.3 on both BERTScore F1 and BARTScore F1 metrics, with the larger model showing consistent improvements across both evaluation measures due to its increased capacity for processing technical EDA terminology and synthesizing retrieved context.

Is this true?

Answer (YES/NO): NO